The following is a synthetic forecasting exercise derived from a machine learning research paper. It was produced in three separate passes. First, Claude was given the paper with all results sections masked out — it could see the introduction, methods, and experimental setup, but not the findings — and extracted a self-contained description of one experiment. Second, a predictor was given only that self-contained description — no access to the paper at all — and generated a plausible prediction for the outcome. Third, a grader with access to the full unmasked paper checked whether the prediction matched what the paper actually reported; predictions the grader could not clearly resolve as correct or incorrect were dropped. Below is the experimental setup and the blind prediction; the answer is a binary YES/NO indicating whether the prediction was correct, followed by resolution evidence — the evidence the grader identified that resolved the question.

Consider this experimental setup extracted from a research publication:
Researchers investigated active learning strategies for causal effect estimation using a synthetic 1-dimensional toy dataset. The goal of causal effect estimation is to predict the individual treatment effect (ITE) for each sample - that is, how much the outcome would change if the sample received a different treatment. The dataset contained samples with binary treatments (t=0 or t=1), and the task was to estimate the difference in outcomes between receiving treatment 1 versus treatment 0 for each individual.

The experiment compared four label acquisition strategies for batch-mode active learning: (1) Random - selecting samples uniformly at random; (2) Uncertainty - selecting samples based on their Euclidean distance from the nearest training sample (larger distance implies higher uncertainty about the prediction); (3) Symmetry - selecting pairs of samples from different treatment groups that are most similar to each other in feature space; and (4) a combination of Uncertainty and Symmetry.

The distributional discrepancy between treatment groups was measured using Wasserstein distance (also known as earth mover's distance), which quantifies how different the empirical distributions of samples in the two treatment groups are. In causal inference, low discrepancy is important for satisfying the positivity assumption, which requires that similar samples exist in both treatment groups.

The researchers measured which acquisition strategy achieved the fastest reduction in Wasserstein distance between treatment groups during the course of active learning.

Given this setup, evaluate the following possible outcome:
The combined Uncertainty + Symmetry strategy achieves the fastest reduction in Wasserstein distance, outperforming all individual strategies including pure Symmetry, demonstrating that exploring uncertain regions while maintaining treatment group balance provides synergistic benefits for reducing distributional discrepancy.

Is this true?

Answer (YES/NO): NO